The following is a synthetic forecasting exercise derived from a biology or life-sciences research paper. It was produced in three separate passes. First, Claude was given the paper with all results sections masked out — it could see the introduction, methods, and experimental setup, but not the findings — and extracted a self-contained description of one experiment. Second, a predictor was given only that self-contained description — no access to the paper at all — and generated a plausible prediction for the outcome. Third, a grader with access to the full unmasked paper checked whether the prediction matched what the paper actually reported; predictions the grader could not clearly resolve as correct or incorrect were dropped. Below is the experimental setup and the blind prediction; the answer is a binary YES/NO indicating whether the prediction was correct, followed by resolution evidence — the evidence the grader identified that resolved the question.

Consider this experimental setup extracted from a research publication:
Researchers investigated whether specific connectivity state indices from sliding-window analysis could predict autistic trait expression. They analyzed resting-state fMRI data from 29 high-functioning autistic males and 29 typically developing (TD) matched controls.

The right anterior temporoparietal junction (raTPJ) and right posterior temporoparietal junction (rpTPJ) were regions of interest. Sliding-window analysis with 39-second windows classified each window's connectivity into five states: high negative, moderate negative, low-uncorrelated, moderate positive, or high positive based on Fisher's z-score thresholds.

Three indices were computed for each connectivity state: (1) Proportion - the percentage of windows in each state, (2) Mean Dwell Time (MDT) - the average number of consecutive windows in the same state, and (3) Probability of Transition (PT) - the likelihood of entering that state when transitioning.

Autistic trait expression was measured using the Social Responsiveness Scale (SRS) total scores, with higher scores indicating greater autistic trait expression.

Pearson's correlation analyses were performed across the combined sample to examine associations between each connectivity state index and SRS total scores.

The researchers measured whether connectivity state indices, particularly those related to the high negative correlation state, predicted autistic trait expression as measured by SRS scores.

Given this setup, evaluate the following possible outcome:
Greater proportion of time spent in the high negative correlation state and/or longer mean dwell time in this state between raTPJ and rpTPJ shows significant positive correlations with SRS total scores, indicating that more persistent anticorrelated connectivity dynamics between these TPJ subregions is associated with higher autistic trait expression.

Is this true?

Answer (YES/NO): NO